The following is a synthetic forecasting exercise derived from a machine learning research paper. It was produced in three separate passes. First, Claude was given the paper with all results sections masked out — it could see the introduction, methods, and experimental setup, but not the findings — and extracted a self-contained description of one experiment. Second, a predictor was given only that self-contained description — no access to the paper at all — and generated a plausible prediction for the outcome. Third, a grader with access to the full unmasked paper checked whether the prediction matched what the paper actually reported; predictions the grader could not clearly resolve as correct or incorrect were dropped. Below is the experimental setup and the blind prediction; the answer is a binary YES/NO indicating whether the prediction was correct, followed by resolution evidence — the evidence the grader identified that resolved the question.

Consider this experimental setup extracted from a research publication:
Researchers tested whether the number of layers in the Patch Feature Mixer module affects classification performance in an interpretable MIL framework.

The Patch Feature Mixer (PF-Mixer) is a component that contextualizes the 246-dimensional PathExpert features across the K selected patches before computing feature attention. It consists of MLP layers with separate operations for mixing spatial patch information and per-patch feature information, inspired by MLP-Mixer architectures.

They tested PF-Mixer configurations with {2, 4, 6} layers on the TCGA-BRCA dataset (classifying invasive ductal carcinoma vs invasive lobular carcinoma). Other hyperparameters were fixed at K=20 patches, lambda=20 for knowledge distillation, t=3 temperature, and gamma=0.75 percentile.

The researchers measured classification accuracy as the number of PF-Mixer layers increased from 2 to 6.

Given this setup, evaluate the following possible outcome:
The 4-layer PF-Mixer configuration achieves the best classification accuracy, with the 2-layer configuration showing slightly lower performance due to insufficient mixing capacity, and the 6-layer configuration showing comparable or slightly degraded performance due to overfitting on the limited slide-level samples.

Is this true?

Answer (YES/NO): NO